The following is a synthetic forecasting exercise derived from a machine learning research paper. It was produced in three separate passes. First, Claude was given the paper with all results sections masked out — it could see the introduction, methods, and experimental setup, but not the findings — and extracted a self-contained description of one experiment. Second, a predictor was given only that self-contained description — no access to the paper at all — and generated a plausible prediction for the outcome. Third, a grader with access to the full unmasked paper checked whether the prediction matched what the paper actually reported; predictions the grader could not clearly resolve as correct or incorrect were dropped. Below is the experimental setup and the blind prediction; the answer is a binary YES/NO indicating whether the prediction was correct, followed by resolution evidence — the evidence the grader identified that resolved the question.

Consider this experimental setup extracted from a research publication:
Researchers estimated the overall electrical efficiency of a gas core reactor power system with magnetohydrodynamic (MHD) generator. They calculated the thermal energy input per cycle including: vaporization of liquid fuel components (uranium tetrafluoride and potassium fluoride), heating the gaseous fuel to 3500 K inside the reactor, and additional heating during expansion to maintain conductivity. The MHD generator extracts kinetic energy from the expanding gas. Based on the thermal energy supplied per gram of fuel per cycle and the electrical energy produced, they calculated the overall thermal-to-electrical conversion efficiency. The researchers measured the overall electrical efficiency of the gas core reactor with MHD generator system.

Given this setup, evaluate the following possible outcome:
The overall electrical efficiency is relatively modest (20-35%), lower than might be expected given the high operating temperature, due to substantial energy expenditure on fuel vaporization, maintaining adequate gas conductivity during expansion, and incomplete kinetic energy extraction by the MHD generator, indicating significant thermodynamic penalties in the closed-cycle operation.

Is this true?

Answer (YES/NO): NO